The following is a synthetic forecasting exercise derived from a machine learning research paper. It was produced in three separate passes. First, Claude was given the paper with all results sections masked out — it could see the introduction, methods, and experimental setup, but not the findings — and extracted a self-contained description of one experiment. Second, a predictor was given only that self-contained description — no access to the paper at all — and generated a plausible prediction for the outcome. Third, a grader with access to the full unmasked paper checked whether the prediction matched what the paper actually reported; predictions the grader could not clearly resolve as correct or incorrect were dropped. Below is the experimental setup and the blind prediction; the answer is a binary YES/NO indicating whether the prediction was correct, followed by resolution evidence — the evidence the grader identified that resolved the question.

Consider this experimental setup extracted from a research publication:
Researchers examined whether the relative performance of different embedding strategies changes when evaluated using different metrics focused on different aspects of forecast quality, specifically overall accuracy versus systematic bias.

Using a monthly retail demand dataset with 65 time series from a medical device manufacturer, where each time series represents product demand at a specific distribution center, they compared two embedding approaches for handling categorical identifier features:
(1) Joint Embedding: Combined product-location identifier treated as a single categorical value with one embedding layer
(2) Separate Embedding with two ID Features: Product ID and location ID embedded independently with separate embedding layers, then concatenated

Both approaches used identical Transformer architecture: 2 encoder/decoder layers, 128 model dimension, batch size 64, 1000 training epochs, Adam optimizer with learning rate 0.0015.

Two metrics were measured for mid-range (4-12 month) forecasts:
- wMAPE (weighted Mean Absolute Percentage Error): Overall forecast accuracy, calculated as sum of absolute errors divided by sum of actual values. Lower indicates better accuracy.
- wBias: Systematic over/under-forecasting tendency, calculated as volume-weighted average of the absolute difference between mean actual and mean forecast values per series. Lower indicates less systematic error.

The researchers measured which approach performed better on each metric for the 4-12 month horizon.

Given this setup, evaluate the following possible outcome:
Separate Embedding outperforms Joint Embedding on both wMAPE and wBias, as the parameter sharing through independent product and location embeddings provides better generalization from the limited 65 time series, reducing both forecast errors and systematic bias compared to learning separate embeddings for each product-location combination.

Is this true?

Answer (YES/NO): YES